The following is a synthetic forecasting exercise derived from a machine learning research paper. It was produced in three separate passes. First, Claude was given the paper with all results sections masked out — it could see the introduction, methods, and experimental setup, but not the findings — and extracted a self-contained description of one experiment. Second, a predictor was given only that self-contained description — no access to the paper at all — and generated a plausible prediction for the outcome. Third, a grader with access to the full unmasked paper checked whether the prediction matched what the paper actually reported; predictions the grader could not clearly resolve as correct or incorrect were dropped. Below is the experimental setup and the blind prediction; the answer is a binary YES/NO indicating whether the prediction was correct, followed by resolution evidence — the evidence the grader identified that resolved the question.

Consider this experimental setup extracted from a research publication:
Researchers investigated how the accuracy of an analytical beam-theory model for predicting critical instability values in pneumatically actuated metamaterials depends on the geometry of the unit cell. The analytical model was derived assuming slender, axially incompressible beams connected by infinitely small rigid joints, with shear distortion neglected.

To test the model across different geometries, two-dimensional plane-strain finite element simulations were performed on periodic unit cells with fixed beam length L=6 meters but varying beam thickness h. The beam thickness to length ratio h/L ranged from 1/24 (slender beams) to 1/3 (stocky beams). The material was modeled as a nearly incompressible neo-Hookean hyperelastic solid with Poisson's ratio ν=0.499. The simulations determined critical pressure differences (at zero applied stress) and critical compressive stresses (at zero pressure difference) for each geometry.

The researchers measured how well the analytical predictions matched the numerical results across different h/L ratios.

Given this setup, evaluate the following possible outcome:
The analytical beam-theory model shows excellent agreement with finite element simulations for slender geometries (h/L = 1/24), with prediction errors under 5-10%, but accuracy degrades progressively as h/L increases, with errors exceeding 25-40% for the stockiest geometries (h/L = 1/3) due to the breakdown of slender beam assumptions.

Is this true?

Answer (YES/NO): NO